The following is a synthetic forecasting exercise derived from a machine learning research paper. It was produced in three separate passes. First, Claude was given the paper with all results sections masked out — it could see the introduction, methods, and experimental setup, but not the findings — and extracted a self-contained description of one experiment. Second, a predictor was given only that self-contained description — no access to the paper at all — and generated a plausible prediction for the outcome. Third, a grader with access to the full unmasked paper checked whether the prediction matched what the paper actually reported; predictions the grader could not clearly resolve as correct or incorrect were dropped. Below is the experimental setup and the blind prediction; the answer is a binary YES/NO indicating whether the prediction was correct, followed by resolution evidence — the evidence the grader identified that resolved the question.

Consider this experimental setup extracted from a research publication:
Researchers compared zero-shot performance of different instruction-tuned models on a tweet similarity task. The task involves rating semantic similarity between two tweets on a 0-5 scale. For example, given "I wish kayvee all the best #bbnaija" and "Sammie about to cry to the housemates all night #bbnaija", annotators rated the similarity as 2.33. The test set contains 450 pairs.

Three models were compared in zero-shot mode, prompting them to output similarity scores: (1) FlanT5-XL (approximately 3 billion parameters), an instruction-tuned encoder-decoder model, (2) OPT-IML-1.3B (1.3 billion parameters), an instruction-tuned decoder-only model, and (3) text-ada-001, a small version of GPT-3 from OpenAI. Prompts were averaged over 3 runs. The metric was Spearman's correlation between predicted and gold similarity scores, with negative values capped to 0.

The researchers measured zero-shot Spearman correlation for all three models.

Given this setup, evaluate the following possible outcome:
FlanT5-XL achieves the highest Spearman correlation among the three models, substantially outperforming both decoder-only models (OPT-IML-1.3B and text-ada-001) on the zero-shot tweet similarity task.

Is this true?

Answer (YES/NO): YES